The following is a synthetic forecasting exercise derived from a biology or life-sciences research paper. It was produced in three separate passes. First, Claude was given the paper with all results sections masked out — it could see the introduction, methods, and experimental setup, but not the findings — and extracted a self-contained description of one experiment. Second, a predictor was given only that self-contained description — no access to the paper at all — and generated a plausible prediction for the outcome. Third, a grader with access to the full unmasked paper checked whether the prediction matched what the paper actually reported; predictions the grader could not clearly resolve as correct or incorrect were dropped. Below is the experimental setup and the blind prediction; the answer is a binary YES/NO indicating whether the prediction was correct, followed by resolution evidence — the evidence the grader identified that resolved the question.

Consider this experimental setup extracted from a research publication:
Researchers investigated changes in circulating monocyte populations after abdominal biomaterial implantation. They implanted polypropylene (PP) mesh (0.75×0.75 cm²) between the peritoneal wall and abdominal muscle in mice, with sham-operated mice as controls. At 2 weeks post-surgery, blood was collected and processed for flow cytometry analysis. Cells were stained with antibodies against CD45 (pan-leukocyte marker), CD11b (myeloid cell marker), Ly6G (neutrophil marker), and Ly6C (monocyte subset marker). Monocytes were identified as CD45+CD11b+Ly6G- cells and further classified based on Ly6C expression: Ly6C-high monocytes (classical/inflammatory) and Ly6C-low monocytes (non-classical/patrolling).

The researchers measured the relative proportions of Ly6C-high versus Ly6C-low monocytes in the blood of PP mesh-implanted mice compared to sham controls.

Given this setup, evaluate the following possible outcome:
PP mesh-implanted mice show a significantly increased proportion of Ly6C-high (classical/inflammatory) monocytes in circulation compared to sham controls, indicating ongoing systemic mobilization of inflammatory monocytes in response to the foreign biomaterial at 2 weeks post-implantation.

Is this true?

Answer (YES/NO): YES